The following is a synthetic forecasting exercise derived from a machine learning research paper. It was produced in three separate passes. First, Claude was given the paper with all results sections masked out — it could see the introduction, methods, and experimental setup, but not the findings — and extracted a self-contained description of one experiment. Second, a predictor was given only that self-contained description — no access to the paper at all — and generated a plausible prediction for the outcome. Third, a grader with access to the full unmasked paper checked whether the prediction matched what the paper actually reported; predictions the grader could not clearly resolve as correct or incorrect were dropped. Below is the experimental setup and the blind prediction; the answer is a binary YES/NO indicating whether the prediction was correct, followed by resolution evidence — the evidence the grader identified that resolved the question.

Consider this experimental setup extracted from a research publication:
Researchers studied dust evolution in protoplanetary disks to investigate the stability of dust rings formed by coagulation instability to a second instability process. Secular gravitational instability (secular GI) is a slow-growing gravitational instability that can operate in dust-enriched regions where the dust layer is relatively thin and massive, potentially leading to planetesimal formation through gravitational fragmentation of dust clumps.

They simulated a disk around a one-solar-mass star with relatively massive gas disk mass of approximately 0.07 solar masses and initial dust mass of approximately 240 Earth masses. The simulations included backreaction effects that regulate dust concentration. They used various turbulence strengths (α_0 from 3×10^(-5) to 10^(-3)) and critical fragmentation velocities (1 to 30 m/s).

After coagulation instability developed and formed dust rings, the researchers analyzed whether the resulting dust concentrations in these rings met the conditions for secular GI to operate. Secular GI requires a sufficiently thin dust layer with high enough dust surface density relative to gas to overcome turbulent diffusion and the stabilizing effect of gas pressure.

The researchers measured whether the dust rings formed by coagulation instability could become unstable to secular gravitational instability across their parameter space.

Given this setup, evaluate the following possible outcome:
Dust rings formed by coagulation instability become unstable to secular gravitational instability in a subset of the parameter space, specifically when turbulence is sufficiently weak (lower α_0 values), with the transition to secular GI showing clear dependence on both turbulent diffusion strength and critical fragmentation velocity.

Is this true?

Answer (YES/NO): NO